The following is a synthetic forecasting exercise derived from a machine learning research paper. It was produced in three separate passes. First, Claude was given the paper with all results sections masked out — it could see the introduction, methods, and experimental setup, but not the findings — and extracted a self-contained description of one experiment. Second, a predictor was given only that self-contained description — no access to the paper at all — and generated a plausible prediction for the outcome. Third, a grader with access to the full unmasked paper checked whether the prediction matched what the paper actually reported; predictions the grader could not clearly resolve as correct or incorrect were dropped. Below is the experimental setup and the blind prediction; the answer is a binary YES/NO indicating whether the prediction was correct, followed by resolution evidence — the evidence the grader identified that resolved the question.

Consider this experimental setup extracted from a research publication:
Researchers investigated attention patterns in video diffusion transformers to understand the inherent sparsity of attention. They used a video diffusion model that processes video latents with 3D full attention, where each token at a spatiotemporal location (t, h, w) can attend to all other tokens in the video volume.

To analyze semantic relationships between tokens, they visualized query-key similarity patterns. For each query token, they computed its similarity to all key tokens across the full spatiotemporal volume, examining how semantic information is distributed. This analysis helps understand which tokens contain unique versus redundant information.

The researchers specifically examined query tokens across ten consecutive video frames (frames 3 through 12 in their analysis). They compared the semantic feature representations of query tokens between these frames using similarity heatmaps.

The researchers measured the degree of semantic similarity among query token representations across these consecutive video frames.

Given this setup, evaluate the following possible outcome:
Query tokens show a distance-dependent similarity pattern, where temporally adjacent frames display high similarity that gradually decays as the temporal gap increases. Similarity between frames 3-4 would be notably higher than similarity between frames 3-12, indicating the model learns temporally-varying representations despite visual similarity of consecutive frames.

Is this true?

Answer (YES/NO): NO